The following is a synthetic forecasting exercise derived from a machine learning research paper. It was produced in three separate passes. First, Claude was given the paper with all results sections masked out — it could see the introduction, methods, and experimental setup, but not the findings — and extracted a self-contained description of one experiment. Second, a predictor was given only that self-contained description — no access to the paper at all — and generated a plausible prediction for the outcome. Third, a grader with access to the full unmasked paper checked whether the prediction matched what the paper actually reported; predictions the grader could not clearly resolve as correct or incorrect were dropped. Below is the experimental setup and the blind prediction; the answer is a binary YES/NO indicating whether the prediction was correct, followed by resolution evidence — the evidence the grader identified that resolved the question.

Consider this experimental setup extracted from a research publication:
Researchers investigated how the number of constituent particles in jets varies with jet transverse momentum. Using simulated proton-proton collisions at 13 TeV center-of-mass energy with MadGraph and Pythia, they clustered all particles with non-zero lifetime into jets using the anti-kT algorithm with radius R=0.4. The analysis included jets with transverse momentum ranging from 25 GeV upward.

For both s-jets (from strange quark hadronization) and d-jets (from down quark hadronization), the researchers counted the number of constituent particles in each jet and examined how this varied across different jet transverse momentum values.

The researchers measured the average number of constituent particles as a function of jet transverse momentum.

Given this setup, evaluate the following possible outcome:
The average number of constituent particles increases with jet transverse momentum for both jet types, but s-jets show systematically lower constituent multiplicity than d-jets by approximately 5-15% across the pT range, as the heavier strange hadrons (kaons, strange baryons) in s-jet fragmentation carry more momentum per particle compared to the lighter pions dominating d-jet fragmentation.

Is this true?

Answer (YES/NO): NO